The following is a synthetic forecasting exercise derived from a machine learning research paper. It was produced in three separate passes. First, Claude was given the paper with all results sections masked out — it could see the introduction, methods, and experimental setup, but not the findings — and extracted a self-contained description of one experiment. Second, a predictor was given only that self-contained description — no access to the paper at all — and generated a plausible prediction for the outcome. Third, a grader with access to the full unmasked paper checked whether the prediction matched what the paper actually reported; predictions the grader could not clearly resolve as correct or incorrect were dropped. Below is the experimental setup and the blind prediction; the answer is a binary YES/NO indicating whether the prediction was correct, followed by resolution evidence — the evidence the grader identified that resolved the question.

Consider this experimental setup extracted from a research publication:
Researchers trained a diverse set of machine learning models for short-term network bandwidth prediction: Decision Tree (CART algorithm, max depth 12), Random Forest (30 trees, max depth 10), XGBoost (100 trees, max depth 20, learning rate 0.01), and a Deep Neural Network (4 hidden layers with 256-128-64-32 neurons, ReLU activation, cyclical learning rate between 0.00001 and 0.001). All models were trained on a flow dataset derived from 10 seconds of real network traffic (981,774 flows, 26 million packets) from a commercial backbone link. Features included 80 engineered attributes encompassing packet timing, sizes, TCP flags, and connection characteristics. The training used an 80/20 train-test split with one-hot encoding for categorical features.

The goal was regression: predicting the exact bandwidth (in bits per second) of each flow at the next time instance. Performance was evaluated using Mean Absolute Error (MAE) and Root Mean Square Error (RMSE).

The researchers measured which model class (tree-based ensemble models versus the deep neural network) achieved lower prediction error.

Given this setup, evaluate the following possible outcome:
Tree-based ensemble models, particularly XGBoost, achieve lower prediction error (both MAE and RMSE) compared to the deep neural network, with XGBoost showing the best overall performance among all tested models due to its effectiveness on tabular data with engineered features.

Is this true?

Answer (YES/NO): NO